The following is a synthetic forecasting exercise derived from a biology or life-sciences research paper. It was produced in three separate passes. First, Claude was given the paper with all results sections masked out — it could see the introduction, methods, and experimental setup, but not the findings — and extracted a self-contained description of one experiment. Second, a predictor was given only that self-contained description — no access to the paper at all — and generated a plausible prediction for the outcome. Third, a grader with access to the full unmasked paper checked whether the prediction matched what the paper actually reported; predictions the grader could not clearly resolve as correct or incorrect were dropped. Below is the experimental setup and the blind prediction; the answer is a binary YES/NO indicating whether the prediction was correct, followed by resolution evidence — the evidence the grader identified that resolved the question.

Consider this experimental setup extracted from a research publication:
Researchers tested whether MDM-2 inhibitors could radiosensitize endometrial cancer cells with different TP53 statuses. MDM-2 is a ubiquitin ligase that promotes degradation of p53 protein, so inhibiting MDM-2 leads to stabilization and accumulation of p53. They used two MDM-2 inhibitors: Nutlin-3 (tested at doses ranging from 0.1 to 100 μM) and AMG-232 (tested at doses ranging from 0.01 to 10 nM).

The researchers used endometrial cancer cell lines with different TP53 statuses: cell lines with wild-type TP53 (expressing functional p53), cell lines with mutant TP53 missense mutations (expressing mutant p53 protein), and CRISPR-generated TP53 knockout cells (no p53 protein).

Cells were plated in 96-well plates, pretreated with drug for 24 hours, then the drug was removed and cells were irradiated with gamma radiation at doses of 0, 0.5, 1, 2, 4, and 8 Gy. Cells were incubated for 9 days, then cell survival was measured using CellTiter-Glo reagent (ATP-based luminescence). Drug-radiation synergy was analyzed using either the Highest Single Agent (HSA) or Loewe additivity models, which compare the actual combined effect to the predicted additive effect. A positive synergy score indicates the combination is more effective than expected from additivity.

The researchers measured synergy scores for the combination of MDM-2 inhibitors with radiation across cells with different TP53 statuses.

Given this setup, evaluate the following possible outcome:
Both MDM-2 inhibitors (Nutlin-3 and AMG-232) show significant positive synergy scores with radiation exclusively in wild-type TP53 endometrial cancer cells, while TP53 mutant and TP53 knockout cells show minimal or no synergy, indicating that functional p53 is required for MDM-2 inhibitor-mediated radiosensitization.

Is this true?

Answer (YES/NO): NO